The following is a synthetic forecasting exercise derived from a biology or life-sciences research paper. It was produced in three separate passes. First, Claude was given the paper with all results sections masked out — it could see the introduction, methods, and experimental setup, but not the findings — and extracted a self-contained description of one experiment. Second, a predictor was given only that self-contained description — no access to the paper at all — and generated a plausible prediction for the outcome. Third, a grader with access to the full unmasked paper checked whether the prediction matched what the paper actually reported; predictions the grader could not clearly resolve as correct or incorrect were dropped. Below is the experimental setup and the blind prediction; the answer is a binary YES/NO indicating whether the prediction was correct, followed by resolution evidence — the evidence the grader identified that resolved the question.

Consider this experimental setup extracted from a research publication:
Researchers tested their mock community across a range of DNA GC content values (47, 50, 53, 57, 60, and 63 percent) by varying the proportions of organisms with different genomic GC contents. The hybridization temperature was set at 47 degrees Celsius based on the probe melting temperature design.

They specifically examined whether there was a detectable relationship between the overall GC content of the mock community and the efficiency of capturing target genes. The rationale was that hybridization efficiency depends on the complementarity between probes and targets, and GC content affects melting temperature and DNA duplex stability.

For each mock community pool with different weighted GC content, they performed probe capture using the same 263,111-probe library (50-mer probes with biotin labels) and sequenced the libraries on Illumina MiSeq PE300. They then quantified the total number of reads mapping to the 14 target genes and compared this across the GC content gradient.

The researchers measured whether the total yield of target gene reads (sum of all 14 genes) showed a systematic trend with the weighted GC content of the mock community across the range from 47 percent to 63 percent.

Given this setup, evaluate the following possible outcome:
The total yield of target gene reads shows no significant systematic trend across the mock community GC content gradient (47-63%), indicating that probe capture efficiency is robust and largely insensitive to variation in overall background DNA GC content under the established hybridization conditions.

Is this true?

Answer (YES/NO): NO